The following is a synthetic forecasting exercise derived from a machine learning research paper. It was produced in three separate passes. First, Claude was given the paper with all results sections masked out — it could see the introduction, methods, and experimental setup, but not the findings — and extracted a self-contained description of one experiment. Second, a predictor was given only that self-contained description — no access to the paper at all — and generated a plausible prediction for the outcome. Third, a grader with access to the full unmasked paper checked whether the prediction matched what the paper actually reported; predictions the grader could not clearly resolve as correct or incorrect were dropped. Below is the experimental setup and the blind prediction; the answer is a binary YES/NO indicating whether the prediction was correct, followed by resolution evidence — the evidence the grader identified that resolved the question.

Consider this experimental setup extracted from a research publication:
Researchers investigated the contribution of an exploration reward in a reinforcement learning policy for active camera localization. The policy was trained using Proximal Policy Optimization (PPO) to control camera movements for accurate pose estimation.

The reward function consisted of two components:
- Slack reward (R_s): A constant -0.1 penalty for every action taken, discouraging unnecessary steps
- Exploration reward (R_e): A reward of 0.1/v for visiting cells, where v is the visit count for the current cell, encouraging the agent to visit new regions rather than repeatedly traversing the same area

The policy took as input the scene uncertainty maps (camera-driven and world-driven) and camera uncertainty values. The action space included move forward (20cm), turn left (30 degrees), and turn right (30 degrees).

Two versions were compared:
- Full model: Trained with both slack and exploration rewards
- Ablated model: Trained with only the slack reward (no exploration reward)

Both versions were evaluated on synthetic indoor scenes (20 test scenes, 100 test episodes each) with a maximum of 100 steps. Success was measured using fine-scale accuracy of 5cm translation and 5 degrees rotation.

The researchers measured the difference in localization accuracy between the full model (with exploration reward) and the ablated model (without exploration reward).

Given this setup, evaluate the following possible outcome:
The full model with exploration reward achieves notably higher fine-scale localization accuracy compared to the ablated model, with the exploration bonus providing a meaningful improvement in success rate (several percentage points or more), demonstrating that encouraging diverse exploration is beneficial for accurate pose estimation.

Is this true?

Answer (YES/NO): YES